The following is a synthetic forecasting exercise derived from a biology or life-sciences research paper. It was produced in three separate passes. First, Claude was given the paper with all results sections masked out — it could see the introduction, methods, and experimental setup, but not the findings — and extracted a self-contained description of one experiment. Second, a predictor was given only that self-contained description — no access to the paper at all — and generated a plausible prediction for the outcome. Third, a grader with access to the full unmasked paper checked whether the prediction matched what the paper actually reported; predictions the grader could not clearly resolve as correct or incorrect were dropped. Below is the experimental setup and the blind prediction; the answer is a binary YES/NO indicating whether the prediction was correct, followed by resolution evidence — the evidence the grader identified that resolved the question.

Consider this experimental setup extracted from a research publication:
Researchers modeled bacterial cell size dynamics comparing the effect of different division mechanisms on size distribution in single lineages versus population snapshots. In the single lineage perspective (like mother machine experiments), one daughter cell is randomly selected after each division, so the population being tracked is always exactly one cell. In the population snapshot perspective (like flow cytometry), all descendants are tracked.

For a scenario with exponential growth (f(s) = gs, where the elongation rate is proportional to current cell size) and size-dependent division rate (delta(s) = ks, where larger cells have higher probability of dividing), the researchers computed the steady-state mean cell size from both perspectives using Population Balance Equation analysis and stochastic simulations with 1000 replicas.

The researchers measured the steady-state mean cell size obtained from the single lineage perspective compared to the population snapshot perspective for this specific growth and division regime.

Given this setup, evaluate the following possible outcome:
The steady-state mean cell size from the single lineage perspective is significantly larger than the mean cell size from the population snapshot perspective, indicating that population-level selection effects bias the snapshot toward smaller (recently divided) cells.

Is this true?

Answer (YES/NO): YES